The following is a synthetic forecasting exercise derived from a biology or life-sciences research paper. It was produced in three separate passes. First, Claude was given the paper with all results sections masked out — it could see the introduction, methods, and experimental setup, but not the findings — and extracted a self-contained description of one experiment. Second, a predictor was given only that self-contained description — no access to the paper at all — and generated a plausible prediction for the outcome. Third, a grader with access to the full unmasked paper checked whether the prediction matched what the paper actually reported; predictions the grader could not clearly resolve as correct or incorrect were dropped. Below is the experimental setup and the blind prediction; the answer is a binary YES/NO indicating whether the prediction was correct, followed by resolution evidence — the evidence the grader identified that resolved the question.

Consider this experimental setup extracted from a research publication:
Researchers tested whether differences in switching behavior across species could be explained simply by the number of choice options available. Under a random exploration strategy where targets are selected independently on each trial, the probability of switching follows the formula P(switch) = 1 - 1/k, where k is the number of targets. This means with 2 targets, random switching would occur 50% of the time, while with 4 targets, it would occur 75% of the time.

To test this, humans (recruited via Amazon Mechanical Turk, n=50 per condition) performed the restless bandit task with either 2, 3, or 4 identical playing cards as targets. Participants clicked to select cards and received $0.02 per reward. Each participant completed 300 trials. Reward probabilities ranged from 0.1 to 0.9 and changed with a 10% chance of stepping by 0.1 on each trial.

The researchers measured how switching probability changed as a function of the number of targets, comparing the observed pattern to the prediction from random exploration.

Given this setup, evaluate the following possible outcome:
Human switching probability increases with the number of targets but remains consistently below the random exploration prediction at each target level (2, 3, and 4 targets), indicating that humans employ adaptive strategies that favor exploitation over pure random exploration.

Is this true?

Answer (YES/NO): NO